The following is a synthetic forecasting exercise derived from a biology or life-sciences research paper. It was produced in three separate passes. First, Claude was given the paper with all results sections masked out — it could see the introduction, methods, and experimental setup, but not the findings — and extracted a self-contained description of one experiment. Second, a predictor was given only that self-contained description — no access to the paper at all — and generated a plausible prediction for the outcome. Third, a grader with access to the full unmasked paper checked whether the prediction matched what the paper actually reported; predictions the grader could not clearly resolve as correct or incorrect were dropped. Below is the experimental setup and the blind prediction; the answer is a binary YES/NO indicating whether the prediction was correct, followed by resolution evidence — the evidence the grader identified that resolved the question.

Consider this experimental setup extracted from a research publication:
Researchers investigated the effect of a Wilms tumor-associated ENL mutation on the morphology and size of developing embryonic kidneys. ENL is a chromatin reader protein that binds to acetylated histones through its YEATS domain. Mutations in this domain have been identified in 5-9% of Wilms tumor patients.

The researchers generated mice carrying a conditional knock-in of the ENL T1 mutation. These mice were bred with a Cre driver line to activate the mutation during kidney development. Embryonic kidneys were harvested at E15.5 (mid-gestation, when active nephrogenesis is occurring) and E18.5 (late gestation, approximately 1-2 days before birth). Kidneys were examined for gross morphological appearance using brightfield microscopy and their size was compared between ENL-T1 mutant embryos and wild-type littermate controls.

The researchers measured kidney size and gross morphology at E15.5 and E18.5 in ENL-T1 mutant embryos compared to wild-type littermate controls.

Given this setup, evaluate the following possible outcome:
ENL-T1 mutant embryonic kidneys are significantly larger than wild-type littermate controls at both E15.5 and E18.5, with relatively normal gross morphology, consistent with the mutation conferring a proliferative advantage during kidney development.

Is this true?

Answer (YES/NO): NO